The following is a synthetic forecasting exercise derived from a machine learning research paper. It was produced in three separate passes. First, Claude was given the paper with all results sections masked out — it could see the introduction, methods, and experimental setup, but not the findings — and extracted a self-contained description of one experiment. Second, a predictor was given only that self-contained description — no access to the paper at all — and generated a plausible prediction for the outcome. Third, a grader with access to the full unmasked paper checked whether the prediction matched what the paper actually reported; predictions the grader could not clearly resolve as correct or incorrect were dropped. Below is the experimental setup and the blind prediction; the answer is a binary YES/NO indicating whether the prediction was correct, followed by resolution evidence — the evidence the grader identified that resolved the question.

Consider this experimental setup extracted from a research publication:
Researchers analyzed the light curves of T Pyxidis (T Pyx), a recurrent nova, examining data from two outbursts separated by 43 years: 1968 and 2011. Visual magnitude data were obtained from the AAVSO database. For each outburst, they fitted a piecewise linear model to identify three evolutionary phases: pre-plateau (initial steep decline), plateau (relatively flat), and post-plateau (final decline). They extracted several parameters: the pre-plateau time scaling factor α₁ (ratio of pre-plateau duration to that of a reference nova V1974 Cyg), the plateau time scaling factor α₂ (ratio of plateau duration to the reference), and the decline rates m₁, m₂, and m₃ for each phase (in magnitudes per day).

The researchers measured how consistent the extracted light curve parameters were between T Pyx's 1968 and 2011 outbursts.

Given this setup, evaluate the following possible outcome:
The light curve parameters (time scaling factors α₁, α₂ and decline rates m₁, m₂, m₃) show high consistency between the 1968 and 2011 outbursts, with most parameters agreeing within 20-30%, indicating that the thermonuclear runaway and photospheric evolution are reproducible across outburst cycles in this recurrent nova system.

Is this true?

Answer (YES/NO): YES